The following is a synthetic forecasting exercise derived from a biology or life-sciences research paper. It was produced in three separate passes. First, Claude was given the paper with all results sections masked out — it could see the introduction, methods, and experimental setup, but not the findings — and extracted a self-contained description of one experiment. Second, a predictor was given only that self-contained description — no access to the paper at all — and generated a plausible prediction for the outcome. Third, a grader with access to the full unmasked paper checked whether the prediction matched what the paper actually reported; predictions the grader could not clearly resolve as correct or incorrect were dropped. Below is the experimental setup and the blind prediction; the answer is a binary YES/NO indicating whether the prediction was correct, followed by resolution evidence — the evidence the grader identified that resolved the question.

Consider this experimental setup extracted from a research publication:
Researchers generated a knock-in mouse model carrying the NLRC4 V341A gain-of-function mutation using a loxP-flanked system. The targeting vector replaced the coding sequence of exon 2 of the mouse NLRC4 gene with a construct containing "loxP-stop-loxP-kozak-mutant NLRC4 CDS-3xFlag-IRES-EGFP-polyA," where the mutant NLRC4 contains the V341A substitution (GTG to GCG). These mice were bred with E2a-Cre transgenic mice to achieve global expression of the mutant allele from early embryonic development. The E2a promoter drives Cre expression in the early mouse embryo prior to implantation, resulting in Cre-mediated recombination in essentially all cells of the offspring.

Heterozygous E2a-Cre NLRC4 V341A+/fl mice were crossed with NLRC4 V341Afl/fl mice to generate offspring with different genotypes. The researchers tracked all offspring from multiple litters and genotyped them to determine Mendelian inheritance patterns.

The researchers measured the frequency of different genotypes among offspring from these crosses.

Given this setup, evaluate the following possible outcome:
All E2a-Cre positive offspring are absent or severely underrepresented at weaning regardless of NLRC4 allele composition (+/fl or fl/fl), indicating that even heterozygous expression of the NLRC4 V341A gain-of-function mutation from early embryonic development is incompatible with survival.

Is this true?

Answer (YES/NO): NO